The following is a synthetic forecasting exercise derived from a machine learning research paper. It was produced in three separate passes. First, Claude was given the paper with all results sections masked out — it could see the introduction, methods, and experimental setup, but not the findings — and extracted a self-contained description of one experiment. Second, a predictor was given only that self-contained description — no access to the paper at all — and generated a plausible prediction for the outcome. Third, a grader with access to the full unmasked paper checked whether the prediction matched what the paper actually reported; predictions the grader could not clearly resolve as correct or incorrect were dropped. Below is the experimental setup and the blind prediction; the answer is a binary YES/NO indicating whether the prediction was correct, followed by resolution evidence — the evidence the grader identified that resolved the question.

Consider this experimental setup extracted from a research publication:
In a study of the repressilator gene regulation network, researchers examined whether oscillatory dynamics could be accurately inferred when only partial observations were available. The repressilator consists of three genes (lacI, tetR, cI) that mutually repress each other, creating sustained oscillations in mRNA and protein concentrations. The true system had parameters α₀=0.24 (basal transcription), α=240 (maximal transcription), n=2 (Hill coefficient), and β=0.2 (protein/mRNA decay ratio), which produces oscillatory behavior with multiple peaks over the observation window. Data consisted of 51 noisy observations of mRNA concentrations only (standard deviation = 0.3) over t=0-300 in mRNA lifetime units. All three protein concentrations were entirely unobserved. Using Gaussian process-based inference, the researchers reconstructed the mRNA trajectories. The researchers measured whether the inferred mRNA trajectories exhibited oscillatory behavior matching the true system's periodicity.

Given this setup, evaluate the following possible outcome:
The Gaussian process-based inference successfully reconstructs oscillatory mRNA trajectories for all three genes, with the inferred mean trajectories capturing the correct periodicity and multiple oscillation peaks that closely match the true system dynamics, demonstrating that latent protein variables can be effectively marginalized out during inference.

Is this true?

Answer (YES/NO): NO